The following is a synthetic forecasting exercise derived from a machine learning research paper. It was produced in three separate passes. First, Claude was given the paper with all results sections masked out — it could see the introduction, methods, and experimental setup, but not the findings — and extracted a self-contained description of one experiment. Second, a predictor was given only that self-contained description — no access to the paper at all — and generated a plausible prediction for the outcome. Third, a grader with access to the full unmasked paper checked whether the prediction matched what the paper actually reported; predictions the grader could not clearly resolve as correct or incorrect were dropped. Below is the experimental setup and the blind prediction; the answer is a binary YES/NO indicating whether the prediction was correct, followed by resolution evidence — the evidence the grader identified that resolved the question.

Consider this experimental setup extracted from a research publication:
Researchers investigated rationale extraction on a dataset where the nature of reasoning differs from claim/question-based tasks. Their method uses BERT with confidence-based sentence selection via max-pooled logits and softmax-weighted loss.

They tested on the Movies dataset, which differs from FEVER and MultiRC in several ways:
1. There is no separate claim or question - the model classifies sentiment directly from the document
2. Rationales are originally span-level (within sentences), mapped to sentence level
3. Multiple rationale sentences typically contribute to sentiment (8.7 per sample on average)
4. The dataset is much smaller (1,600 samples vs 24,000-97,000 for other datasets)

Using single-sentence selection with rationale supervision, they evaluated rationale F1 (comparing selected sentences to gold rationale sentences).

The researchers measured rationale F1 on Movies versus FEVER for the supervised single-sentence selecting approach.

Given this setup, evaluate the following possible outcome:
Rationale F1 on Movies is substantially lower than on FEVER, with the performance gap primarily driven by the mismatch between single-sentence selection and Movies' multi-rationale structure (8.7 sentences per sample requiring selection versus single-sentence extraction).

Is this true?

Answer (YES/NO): NO